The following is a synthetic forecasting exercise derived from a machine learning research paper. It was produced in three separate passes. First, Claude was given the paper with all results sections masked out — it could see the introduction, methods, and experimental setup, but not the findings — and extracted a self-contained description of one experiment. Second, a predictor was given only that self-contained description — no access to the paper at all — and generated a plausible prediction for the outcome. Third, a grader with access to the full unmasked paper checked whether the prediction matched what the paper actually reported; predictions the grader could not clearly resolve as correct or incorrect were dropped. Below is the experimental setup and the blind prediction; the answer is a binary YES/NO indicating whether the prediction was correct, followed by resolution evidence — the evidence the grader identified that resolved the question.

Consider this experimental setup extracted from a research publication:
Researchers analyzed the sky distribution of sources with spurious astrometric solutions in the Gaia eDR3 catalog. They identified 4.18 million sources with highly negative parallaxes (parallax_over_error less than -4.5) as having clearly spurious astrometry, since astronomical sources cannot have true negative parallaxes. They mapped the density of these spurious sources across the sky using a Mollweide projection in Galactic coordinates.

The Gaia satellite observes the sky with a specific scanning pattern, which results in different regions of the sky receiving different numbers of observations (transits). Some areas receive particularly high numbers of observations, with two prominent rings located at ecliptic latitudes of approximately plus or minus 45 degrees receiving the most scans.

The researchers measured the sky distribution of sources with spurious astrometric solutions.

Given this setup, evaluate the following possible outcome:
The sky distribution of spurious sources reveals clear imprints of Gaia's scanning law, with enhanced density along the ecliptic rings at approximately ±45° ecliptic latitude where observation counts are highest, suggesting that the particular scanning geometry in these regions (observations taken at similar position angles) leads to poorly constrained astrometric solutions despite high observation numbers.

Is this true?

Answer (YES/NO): YES